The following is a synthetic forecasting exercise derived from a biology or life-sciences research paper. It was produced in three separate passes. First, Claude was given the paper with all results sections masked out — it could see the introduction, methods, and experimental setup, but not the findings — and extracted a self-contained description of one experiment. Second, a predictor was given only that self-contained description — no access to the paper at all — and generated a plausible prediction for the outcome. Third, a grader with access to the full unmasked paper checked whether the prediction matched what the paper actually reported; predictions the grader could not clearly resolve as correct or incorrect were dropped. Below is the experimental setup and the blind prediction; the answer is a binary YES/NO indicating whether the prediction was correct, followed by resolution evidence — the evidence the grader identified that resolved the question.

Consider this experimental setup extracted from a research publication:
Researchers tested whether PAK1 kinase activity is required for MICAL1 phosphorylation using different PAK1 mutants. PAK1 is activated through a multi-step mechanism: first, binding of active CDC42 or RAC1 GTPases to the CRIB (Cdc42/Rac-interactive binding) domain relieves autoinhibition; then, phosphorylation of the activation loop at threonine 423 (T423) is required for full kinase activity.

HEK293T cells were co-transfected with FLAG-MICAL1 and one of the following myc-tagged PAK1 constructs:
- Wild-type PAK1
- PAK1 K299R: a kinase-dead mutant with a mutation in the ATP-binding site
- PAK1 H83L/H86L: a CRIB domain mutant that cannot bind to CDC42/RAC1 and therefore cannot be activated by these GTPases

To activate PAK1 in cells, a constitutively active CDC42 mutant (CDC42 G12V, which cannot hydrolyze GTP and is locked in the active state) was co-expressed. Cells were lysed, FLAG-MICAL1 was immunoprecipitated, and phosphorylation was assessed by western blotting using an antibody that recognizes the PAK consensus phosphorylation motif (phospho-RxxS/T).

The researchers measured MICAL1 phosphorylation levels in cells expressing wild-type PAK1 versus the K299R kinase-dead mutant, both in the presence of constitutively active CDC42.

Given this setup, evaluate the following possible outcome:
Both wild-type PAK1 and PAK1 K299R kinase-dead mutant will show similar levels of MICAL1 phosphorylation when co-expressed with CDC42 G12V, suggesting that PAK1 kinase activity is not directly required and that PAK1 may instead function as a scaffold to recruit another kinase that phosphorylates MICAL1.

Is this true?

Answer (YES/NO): NO